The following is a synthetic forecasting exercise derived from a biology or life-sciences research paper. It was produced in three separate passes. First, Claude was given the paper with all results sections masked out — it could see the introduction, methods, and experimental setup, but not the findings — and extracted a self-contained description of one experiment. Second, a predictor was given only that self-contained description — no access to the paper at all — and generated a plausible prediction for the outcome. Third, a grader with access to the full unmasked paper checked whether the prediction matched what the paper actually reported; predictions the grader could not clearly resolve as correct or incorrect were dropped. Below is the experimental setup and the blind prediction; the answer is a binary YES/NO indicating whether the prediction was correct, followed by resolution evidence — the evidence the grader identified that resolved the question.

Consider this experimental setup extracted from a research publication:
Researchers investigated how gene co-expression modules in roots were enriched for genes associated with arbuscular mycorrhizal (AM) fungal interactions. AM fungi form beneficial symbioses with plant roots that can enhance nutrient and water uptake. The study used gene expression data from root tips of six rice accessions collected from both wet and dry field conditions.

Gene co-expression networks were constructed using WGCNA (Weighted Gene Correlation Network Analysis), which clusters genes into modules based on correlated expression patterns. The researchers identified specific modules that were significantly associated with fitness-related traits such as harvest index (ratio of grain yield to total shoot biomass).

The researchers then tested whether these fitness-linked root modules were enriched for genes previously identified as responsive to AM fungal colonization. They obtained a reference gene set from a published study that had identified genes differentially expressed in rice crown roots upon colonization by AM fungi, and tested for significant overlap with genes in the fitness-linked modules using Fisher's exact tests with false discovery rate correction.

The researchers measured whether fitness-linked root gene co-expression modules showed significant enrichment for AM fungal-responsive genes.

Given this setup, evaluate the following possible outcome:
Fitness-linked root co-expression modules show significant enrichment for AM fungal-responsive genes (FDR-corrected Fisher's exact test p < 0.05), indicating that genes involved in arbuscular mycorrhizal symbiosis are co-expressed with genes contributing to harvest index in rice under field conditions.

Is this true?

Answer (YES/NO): NO